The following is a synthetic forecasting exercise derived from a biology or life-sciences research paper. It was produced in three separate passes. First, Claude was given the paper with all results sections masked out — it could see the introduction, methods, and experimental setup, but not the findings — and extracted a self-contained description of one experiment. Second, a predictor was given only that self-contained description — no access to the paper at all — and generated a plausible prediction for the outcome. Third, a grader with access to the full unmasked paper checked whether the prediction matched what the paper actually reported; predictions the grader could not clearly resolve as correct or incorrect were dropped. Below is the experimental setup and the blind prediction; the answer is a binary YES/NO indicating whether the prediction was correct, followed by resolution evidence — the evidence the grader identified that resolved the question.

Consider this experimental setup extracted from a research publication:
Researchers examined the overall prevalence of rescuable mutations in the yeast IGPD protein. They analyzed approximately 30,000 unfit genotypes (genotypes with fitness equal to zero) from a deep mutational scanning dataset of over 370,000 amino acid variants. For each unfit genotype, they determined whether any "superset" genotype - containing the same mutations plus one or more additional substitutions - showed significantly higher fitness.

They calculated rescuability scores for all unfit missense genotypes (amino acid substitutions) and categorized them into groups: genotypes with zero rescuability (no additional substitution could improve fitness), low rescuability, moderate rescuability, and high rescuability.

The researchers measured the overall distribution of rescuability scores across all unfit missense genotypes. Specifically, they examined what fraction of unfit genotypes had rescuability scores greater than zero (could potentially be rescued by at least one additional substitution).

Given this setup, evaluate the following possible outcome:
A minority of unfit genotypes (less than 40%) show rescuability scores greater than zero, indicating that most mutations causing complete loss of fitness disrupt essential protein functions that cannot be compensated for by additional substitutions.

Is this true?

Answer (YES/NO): YES